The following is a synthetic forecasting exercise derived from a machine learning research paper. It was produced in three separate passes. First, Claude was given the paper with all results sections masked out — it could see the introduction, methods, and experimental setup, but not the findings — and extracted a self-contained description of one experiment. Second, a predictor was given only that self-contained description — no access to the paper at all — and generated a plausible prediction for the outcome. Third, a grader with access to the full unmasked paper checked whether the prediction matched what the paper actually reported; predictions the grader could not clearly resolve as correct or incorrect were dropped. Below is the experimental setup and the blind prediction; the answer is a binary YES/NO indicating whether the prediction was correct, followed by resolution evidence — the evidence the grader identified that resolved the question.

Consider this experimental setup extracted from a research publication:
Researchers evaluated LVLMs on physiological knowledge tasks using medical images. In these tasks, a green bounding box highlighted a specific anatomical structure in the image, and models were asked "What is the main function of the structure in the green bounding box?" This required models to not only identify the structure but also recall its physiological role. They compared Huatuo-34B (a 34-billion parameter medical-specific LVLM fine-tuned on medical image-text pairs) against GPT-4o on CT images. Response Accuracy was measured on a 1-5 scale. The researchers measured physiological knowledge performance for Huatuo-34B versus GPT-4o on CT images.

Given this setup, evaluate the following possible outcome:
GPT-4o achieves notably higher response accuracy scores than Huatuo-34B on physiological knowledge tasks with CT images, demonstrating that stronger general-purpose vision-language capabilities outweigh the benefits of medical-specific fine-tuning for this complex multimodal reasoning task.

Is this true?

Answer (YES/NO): NO